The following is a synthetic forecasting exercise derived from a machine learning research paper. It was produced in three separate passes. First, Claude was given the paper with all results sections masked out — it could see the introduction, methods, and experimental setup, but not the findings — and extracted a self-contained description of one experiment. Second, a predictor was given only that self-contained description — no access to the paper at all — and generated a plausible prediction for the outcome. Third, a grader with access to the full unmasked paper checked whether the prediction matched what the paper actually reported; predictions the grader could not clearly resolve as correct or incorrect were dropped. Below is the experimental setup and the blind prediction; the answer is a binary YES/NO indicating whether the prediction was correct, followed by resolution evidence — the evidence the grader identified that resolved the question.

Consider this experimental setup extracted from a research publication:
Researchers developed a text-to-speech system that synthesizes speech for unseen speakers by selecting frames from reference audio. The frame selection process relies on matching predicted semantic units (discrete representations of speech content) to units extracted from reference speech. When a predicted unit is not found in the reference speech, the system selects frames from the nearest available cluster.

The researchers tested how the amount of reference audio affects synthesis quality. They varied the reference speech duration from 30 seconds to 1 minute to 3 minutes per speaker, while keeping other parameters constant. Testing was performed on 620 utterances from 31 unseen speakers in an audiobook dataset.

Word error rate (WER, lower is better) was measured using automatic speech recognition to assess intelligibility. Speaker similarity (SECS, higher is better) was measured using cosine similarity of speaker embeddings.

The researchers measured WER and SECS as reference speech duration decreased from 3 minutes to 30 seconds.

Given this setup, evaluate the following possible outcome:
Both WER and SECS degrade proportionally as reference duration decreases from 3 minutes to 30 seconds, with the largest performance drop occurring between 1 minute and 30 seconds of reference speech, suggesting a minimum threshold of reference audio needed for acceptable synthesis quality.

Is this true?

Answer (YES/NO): NO